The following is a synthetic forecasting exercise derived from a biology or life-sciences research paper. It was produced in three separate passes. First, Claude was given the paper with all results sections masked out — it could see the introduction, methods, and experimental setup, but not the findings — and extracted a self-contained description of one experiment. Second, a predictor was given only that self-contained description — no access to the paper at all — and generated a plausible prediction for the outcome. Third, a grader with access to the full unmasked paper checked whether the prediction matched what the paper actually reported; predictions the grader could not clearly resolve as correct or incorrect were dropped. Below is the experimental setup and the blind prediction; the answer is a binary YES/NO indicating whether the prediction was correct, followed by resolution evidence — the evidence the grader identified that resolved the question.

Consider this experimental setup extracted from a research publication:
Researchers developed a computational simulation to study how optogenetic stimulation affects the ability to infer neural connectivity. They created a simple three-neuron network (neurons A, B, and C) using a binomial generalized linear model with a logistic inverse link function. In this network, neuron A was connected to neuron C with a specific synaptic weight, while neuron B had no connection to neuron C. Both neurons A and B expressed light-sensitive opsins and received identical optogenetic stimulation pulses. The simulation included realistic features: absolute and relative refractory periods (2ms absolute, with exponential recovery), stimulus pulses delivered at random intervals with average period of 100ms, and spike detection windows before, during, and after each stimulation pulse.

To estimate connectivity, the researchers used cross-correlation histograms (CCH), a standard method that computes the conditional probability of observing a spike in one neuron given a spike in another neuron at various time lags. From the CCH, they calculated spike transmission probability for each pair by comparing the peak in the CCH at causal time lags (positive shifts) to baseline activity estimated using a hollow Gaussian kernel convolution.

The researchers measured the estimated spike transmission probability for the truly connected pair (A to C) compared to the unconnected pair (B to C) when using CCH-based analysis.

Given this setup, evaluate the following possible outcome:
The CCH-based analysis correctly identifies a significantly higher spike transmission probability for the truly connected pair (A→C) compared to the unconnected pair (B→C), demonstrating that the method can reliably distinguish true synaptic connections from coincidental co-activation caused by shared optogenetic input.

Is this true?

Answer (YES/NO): NO